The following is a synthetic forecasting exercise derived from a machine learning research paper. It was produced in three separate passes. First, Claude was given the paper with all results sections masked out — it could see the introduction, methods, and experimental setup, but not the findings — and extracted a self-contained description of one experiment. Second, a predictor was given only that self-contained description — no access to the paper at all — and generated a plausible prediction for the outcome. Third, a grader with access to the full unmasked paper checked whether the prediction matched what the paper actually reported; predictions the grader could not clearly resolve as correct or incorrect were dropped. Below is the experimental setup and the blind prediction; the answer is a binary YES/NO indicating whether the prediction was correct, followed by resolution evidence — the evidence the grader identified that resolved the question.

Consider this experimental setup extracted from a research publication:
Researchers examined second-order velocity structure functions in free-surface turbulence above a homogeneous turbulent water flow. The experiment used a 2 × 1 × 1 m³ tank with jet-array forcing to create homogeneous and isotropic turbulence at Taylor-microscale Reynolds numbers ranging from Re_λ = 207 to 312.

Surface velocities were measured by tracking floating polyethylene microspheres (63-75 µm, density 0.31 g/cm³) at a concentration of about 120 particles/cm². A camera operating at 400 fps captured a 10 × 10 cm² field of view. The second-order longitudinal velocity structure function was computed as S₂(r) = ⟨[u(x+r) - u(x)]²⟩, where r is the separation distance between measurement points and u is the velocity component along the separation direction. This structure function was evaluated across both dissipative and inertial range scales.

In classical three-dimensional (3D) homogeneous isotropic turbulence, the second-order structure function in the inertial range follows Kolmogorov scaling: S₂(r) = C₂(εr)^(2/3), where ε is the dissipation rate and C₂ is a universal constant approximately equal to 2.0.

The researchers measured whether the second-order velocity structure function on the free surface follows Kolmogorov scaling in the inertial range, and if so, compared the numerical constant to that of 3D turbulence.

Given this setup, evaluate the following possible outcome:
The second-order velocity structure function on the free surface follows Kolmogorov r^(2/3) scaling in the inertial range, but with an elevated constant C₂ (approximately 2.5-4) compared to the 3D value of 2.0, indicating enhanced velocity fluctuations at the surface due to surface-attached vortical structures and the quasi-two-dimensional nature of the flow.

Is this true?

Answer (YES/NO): YES